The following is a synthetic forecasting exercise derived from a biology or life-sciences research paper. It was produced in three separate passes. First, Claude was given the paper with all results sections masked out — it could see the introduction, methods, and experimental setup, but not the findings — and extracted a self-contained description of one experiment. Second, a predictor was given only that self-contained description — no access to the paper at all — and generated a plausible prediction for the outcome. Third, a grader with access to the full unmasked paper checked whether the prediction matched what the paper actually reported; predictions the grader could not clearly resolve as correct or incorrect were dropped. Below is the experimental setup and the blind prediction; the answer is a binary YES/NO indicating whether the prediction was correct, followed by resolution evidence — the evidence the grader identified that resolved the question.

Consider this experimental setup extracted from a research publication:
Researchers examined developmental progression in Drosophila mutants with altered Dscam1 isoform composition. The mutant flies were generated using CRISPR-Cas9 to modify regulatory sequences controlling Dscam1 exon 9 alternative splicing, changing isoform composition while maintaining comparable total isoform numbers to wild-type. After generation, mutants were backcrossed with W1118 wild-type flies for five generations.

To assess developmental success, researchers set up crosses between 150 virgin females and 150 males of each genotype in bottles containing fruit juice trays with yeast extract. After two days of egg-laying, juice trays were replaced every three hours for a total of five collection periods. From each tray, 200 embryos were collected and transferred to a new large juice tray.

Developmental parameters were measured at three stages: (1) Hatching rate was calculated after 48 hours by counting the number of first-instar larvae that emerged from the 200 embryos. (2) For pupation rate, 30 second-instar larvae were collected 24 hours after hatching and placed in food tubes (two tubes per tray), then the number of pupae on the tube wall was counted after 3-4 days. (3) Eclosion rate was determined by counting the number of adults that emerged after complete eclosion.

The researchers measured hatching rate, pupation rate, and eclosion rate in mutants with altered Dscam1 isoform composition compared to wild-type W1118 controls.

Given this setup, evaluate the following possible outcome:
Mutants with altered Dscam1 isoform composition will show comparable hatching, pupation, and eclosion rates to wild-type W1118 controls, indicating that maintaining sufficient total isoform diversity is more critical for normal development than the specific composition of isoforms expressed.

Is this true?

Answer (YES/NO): NO